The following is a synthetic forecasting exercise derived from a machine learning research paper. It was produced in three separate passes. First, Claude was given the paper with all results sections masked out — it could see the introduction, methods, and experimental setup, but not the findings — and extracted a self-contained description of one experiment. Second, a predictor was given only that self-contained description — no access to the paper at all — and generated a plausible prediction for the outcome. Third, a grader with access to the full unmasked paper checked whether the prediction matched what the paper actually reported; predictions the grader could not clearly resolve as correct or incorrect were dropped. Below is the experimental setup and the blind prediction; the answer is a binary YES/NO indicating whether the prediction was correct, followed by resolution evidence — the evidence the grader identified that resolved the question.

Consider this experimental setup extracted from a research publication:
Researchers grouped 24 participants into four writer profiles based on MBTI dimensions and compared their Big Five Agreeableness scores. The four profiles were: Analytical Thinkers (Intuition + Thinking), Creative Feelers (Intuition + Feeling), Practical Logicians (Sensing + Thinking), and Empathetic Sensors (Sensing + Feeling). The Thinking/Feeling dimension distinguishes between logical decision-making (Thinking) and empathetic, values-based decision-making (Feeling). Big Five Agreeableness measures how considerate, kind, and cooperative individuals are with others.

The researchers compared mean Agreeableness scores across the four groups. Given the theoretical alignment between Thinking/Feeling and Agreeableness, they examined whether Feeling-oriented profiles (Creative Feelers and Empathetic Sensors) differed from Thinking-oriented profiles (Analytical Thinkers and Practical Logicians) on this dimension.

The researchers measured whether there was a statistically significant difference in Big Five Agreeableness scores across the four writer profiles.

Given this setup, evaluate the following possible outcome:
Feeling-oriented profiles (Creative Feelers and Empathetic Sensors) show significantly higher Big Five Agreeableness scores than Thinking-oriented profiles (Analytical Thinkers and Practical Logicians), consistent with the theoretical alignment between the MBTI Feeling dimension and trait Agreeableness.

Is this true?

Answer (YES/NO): YES